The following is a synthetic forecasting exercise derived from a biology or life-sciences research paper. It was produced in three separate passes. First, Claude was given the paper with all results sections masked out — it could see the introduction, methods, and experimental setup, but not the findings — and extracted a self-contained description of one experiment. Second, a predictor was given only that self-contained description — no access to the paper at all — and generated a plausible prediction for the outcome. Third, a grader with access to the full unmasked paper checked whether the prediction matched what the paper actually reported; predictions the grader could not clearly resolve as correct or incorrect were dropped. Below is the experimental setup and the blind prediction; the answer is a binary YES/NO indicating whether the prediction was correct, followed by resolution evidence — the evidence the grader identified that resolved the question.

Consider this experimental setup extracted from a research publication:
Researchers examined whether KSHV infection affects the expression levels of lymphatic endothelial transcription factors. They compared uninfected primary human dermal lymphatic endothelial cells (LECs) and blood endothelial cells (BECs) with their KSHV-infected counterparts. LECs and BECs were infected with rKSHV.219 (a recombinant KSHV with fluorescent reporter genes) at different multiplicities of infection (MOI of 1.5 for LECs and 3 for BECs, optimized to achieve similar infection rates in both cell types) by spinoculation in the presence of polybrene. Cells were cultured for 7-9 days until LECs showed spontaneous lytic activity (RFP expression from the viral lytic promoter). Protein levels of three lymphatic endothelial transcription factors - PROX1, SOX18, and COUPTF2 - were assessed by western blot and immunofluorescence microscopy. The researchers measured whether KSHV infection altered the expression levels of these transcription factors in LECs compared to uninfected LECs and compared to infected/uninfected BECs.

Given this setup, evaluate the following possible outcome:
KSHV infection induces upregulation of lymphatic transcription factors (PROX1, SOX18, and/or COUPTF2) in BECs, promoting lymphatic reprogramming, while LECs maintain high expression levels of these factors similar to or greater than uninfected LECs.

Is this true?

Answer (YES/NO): YES